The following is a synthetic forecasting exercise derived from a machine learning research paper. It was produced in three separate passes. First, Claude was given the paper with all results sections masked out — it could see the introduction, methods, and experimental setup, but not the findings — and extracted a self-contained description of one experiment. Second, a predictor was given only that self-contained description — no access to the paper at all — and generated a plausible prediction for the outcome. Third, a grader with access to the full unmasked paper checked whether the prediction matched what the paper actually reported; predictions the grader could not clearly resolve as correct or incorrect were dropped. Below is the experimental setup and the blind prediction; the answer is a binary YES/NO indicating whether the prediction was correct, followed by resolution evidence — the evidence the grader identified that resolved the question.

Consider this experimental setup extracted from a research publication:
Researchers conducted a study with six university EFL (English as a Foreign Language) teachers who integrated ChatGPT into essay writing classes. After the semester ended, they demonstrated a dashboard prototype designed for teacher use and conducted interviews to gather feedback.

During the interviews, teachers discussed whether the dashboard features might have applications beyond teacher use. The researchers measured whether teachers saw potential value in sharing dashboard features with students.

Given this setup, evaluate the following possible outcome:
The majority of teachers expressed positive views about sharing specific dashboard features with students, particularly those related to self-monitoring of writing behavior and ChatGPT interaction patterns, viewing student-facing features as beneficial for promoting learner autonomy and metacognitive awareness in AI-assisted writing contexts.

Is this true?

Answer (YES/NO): NO